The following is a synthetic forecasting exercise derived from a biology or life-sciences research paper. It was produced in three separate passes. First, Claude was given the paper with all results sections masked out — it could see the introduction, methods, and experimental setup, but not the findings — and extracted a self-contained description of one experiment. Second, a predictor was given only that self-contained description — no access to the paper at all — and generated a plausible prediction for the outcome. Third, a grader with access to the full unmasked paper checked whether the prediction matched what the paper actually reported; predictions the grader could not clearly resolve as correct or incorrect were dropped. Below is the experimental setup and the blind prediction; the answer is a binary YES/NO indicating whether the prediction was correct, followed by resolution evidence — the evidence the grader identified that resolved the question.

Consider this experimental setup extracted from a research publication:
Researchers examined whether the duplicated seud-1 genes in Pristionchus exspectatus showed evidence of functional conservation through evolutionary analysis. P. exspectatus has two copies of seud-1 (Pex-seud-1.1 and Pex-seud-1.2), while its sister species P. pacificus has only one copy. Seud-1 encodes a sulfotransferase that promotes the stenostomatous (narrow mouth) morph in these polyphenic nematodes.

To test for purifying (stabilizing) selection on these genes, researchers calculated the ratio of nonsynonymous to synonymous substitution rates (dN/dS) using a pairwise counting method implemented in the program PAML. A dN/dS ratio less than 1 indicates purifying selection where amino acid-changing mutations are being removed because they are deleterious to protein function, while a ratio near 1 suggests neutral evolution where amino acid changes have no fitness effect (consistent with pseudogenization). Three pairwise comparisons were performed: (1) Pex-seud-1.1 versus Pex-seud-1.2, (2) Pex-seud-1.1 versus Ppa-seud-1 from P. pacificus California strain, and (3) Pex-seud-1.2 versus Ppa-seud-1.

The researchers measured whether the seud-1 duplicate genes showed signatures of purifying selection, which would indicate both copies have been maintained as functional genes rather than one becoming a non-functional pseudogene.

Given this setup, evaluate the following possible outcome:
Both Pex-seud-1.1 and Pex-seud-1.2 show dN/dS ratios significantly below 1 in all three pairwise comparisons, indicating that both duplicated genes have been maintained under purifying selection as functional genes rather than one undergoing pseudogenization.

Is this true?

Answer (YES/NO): YES